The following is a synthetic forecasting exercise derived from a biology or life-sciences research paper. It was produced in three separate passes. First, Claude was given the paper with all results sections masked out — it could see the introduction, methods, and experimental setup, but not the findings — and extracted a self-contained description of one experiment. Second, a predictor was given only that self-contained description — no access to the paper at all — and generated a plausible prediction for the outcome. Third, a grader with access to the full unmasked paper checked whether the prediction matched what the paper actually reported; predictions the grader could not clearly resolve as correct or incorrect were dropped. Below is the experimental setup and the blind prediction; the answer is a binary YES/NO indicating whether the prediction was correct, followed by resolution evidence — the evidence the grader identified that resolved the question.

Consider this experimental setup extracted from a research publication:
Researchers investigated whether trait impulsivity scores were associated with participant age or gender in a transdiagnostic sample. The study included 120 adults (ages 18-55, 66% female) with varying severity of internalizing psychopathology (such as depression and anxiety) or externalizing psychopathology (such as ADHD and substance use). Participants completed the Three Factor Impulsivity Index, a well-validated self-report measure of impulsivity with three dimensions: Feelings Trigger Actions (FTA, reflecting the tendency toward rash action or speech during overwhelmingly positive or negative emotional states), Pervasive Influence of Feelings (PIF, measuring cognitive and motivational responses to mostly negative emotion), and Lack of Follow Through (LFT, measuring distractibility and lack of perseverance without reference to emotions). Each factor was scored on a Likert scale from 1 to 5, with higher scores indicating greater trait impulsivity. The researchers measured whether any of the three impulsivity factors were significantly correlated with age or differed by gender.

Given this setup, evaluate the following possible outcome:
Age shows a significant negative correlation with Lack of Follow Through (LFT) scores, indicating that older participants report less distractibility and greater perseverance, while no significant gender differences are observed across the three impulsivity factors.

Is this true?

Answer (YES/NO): NO